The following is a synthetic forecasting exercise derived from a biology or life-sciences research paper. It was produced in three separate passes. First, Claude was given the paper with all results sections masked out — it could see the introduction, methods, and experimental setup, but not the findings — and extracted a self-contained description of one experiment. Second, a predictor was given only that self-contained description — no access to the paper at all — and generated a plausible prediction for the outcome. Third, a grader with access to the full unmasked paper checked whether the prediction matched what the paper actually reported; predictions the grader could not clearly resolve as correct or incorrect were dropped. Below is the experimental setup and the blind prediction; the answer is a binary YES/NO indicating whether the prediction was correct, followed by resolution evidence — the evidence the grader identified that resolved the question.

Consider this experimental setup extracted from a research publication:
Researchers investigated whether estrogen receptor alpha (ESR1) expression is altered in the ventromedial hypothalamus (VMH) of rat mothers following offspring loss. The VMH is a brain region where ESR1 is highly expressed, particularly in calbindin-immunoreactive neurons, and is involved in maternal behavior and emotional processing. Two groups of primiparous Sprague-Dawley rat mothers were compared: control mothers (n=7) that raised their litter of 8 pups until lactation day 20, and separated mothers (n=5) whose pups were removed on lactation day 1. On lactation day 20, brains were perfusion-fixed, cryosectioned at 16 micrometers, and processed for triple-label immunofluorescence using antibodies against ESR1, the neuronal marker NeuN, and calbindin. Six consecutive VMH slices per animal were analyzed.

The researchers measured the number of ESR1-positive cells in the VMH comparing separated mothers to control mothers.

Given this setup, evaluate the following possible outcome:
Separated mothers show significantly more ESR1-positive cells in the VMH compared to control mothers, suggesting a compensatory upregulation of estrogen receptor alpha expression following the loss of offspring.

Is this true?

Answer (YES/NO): NO